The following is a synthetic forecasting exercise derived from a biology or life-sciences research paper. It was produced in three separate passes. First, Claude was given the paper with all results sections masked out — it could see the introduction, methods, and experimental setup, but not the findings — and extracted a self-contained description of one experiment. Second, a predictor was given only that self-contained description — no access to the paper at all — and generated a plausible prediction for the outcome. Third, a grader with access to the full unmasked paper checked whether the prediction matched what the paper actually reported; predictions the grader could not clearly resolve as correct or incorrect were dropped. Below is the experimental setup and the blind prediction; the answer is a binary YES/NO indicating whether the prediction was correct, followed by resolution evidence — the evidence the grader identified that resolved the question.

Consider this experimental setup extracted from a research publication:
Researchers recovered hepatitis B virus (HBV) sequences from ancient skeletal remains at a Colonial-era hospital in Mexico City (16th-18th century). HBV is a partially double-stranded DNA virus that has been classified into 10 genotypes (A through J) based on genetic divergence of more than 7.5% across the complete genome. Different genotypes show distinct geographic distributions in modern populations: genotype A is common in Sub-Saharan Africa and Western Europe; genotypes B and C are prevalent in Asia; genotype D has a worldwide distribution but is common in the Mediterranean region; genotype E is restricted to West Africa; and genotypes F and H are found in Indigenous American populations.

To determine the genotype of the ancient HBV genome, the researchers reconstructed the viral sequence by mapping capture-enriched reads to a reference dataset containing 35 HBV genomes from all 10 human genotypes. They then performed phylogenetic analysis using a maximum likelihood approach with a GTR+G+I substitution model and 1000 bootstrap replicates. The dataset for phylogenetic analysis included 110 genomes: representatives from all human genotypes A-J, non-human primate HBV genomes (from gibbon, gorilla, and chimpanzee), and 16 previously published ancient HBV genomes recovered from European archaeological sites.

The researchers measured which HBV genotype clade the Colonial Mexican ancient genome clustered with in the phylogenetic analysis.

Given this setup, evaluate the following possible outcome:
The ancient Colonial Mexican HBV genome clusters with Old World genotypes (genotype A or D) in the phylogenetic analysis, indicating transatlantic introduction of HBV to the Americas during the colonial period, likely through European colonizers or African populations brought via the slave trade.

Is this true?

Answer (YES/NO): YES